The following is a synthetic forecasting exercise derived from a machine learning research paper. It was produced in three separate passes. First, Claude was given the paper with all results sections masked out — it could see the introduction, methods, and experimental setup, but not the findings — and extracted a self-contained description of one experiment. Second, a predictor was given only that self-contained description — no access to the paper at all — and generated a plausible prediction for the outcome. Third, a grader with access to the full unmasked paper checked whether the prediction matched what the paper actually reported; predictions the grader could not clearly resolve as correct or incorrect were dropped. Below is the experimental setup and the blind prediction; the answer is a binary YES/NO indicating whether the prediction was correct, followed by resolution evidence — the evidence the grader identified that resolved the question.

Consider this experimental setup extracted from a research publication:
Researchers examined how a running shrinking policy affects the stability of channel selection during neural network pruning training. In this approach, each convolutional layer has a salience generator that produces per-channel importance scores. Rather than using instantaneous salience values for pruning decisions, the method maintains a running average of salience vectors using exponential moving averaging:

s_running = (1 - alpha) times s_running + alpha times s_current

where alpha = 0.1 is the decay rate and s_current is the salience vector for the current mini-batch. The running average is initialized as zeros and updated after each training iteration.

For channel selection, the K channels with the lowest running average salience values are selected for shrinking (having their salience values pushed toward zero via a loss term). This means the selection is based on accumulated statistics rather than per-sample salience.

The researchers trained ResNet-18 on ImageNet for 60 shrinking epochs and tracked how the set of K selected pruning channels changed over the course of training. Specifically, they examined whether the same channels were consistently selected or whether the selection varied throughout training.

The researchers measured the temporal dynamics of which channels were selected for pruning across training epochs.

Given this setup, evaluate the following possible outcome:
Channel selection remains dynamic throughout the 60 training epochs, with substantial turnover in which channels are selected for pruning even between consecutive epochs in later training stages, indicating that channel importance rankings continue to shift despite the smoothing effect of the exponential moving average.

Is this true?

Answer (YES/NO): NO